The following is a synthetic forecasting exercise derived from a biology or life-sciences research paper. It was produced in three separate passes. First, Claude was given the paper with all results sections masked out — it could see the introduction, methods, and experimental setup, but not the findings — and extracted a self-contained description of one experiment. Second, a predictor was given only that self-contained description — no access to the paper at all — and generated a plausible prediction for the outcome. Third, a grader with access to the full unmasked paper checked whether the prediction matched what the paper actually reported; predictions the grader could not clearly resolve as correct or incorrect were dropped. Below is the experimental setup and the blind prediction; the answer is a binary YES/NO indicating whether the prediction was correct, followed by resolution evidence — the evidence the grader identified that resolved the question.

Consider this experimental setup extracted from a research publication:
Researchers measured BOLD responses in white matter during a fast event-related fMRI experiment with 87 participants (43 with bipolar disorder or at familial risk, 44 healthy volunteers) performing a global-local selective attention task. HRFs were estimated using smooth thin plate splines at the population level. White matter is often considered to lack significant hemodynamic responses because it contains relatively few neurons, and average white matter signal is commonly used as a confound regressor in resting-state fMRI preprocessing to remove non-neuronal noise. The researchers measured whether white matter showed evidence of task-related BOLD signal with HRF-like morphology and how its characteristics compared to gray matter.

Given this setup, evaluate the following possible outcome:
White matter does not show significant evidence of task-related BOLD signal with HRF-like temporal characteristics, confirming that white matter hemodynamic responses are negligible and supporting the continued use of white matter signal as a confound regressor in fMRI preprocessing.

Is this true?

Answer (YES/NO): NO